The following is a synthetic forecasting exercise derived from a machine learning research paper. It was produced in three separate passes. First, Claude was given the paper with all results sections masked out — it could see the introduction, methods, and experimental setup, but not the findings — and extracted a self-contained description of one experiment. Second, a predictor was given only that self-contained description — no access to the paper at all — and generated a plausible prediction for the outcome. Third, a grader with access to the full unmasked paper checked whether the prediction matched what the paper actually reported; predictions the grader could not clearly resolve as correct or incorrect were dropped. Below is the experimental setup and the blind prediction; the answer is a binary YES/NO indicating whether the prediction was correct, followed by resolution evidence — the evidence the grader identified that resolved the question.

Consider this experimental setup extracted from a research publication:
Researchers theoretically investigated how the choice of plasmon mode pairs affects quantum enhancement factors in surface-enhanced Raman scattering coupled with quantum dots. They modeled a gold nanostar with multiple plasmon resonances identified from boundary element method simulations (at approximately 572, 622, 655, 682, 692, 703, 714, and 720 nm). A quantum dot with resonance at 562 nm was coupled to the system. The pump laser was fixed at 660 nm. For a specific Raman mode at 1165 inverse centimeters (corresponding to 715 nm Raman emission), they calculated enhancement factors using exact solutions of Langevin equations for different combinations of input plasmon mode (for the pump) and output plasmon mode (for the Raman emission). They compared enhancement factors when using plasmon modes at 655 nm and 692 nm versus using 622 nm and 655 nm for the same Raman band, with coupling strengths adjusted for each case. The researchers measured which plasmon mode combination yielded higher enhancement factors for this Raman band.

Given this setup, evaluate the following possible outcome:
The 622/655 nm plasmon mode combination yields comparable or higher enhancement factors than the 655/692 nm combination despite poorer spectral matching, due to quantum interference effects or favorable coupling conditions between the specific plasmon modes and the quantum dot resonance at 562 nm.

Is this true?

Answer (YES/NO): YES